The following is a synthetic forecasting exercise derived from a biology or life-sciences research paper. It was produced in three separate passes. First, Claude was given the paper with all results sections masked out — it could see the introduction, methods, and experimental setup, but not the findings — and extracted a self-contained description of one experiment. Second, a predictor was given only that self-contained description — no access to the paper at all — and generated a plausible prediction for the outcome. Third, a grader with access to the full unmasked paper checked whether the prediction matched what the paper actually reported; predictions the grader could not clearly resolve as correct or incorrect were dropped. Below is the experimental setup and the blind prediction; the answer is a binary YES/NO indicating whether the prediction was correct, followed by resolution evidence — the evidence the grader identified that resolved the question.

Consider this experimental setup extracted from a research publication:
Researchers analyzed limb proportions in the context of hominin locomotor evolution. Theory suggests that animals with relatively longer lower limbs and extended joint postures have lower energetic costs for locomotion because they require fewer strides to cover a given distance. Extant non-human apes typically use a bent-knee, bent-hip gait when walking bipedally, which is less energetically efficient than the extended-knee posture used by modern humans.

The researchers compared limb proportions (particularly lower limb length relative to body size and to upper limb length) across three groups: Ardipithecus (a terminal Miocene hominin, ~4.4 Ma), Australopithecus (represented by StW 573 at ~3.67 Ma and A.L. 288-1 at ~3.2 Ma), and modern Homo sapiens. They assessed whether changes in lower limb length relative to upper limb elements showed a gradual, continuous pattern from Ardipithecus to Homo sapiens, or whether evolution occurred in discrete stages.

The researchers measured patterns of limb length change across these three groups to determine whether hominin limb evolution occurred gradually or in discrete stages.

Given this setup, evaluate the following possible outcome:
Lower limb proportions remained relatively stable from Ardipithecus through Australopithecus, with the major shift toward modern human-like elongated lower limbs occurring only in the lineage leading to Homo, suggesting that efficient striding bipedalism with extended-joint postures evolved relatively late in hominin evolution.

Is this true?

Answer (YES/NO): YES